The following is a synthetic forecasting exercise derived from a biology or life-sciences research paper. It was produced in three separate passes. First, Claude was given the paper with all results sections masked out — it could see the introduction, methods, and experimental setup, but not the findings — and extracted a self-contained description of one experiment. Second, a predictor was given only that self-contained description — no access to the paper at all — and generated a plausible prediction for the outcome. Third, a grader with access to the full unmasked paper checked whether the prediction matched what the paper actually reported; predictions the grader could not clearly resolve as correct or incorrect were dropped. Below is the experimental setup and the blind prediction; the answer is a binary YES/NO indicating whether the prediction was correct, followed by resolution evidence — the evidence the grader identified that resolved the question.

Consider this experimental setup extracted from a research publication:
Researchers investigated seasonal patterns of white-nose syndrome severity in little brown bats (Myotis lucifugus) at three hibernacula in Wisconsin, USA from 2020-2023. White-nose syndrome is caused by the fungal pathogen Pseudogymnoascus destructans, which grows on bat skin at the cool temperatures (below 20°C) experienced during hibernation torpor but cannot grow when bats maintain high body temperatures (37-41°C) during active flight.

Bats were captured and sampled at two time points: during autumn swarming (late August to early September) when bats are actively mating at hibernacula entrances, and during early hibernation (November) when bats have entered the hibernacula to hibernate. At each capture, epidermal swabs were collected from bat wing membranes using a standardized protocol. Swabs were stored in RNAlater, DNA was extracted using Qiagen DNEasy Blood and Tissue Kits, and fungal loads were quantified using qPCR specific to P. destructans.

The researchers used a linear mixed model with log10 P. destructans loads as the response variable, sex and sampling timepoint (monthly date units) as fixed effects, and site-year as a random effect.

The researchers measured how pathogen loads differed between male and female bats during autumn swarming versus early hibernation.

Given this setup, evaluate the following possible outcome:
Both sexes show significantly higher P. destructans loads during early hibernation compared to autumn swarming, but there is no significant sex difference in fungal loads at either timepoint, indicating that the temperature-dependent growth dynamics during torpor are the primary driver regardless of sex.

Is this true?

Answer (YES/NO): NO